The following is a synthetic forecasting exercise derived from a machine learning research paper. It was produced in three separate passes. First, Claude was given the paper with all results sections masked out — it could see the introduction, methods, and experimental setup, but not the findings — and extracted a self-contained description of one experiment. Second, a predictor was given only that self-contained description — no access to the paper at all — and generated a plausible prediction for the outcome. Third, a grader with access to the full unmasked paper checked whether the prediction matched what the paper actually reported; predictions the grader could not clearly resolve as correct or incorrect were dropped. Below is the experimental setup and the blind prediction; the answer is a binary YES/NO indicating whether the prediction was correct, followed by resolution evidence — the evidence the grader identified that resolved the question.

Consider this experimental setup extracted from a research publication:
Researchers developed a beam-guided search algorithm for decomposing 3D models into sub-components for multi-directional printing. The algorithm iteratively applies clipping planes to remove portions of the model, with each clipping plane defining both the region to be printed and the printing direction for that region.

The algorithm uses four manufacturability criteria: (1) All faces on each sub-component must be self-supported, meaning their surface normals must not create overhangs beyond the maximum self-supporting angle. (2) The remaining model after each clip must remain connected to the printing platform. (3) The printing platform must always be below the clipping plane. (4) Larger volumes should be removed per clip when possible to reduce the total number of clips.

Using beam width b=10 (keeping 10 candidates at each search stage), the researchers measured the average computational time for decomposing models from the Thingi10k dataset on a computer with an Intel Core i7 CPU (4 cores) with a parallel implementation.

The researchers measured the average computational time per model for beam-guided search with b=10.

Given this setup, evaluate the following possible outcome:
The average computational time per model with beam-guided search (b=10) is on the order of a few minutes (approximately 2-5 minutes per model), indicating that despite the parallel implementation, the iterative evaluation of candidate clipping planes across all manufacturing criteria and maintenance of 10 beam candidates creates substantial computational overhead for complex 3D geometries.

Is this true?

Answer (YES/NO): NO